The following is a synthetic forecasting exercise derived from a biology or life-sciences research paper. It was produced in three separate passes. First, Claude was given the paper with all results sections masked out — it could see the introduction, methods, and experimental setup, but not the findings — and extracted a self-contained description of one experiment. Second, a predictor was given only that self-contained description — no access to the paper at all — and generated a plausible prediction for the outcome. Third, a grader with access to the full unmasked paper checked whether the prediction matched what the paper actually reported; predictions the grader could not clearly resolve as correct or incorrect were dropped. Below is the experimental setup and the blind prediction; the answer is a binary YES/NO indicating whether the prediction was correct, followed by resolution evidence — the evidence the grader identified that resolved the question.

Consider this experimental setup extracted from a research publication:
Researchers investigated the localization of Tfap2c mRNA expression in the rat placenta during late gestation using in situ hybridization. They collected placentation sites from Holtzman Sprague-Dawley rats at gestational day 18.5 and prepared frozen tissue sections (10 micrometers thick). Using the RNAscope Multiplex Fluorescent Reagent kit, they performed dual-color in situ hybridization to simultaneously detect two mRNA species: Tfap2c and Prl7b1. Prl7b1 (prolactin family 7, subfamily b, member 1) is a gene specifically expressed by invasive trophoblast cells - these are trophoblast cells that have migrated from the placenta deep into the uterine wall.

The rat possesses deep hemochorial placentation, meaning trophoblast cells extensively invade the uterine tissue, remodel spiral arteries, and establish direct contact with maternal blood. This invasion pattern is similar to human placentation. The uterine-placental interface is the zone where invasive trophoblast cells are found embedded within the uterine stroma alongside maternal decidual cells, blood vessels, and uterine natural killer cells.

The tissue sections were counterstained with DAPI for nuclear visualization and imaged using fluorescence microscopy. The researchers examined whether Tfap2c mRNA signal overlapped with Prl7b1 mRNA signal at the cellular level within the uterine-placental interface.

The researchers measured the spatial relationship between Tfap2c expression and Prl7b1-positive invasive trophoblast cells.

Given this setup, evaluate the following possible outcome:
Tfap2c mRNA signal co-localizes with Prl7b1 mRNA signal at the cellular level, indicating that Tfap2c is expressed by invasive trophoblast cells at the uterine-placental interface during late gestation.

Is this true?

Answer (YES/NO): YES